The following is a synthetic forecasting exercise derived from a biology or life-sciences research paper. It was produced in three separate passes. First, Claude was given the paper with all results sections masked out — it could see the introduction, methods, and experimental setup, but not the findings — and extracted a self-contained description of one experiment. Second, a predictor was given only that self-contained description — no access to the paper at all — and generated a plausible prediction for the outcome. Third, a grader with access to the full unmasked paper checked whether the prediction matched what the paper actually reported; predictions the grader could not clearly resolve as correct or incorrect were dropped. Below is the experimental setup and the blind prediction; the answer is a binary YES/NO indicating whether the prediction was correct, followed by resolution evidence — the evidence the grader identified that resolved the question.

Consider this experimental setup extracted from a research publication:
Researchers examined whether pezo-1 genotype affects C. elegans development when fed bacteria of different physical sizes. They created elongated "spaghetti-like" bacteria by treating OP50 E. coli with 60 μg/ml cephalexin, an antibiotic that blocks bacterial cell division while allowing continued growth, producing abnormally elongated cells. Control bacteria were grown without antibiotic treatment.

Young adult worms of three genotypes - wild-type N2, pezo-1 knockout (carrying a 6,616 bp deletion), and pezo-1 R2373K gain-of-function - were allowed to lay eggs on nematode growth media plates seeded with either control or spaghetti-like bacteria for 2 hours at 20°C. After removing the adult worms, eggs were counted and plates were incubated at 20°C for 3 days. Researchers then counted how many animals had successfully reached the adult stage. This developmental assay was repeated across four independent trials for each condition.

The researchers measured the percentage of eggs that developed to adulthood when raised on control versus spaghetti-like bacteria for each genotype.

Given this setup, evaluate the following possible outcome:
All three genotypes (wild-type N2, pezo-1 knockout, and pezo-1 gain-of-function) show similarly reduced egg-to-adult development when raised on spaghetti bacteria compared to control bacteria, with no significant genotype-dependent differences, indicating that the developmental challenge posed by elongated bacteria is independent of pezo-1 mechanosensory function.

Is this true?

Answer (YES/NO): NO